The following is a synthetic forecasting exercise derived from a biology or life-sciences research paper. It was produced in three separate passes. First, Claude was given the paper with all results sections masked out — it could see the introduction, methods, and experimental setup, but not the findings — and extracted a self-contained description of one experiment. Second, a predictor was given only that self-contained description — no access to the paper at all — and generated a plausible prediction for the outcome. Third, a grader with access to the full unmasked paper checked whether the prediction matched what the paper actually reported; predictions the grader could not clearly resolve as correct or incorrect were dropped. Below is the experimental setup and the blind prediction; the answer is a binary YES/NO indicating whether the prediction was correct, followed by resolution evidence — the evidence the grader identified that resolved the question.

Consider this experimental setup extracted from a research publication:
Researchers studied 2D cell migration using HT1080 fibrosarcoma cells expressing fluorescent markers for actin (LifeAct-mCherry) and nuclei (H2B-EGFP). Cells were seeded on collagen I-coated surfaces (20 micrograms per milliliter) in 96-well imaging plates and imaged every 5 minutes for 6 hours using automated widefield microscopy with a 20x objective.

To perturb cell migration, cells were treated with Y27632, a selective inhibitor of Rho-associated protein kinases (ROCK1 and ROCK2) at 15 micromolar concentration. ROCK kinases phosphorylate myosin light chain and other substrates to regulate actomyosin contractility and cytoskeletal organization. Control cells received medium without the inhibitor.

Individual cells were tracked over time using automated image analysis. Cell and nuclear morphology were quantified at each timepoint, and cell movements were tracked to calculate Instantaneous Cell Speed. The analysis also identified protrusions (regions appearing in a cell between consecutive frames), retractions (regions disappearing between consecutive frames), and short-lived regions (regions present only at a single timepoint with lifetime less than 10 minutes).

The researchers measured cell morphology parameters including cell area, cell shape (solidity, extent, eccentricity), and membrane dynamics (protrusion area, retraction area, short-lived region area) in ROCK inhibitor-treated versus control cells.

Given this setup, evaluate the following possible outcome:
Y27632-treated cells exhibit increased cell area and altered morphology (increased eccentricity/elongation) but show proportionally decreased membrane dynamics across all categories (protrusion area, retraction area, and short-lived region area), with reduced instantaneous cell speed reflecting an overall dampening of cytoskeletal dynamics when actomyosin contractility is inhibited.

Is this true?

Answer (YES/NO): NO